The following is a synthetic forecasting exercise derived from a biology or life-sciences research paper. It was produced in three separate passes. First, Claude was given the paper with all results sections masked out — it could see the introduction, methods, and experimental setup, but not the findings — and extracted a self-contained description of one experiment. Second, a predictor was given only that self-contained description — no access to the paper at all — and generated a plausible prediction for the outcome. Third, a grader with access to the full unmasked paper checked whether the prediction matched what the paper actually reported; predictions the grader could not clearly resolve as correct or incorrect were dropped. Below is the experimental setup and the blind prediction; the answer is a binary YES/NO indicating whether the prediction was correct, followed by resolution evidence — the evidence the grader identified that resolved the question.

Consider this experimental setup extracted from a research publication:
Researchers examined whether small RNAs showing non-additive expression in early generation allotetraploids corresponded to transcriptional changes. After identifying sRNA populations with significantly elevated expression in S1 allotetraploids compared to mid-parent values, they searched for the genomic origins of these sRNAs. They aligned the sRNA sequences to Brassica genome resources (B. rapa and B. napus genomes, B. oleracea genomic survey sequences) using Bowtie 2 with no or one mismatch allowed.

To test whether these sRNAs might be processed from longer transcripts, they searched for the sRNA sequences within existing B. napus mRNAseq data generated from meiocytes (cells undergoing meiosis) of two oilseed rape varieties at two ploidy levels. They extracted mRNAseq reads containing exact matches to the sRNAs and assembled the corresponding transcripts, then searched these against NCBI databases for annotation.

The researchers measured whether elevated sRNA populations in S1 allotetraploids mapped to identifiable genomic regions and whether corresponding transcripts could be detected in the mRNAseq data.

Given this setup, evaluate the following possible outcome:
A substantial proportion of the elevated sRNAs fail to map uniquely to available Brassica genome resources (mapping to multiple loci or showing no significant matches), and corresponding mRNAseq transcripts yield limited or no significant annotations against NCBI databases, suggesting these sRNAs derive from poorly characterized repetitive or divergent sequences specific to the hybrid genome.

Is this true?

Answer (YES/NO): NO